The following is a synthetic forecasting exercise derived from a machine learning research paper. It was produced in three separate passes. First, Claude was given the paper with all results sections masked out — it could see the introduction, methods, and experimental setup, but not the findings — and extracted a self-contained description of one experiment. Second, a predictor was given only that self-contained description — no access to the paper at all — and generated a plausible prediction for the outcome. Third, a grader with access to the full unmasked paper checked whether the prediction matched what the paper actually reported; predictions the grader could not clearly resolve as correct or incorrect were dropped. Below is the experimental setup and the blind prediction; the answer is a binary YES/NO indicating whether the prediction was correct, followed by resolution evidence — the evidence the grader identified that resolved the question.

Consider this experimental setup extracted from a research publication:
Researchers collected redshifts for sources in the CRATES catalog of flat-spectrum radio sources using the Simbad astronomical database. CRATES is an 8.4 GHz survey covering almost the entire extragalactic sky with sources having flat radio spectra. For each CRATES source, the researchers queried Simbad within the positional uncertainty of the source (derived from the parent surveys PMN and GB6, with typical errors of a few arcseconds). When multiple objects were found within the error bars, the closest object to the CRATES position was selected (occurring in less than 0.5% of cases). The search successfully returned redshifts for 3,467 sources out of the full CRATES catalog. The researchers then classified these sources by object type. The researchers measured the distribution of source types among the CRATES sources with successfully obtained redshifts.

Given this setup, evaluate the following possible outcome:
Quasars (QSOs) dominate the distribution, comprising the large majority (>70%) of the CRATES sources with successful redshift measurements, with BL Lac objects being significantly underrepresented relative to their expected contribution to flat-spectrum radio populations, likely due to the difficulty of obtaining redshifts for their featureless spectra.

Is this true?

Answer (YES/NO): NO